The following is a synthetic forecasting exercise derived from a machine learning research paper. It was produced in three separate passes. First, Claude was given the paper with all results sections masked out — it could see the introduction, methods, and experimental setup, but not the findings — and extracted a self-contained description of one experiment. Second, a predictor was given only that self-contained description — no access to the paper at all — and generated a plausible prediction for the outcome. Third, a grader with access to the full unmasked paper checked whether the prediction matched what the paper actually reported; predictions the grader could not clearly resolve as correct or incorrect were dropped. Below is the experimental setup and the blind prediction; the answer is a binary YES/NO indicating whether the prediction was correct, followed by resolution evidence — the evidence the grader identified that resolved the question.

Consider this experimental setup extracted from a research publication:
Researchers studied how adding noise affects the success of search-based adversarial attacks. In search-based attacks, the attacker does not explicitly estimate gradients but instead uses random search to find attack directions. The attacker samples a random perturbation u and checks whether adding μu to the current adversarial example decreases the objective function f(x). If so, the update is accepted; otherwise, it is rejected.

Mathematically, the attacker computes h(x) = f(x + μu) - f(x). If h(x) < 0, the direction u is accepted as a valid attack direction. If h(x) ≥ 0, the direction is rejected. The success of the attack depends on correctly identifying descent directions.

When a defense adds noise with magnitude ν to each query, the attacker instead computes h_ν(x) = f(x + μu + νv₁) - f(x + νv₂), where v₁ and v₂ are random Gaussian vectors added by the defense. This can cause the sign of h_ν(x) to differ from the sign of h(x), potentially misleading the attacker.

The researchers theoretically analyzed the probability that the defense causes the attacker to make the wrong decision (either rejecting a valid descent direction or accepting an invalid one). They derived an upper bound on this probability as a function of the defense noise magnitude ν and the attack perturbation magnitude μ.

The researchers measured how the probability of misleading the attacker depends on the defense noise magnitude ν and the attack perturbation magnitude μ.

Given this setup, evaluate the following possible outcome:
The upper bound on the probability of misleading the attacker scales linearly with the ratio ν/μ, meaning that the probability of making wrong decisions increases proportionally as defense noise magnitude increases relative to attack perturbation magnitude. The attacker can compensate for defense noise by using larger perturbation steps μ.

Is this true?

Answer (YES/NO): YES